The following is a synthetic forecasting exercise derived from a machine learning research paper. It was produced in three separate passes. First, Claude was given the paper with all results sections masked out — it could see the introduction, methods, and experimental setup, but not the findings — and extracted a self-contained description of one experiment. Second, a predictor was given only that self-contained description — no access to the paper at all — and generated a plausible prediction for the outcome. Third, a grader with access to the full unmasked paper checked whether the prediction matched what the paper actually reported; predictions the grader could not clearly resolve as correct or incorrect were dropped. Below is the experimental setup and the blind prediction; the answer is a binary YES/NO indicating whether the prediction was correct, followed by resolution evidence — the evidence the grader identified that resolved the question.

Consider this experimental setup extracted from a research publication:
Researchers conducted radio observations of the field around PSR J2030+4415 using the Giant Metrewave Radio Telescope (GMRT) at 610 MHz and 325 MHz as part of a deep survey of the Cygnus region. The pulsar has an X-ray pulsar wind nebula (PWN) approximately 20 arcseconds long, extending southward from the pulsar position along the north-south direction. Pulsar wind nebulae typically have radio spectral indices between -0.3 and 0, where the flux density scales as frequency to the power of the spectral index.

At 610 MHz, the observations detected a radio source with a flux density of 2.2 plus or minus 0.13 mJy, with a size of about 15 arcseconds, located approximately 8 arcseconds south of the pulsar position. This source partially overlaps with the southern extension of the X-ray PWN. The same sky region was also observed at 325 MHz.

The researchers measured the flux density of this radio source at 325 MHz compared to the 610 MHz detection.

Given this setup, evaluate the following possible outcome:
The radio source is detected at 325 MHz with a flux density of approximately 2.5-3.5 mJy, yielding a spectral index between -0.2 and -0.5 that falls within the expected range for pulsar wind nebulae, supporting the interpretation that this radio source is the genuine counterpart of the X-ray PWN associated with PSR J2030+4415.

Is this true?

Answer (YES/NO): NO